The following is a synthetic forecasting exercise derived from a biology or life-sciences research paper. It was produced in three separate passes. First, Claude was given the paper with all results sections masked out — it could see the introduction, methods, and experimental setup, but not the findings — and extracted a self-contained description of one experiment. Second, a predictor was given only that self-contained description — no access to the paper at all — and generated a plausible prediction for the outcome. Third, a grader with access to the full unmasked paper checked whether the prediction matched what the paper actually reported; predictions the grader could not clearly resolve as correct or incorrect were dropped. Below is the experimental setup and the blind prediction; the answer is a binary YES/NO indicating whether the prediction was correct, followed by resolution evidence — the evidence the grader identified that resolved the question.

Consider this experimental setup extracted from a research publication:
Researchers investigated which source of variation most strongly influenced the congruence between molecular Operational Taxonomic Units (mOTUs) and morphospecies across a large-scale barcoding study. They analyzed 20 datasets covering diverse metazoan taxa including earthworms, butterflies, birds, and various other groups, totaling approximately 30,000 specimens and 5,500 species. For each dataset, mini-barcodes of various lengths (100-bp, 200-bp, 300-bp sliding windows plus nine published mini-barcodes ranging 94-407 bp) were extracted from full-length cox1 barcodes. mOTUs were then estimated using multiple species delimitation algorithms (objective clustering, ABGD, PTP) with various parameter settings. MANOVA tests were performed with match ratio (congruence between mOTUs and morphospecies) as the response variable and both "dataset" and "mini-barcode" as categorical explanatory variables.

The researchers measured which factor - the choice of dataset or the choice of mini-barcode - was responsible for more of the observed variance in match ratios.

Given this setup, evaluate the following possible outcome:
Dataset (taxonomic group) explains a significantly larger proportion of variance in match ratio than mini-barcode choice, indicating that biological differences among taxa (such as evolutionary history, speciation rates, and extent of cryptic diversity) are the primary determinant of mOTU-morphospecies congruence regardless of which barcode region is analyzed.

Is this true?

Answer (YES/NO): YES